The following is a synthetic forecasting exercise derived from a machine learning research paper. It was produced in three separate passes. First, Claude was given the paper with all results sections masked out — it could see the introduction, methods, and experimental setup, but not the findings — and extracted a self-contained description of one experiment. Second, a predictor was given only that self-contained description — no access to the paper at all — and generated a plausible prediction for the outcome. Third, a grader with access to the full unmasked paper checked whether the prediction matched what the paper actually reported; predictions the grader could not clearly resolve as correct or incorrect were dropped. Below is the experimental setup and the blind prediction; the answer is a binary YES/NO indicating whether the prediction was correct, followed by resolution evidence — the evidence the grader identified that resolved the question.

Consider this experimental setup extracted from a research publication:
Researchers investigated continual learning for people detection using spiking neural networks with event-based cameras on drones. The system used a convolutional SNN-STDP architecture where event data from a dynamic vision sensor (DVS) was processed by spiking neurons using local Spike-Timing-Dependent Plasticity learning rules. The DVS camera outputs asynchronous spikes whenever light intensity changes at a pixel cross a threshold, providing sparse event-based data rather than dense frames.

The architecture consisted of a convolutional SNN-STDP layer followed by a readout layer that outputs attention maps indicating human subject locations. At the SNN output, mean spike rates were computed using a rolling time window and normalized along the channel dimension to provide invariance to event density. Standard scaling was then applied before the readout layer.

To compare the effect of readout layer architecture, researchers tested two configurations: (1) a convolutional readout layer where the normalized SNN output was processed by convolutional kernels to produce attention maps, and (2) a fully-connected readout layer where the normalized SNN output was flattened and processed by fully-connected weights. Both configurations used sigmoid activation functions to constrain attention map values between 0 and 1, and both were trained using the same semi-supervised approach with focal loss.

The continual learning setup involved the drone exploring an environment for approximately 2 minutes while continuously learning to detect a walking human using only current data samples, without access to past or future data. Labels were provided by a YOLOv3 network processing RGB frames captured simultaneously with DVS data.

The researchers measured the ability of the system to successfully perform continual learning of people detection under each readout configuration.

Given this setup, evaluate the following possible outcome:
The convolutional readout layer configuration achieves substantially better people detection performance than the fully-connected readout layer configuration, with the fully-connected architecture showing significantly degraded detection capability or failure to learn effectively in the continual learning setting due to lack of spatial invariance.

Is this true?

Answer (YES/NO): YES